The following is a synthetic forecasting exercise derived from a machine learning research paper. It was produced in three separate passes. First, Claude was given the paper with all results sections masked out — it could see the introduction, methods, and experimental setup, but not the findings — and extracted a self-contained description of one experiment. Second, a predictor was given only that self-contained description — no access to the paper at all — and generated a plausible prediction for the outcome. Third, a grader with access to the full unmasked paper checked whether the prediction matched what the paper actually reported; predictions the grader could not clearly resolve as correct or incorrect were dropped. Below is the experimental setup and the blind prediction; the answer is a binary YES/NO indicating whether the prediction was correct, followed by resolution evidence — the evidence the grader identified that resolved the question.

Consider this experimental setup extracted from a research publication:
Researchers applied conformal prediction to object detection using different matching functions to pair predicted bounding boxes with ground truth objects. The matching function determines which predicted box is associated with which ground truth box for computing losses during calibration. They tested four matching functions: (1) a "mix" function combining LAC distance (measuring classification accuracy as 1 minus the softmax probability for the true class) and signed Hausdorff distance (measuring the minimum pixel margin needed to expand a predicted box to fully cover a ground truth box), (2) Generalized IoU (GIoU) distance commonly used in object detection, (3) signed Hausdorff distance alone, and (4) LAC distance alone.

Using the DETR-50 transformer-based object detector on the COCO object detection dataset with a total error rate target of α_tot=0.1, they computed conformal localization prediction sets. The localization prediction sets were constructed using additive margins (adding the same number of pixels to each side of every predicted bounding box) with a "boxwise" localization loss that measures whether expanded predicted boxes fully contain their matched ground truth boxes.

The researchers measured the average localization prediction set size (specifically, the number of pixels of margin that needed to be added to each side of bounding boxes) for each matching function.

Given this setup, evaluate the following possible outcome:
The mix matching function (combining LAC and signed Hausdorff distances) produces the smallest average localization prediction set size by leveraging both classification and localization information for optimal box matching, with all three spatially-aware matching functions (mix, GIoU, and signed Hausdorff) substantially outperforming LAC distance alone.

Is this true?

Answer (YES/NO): NO